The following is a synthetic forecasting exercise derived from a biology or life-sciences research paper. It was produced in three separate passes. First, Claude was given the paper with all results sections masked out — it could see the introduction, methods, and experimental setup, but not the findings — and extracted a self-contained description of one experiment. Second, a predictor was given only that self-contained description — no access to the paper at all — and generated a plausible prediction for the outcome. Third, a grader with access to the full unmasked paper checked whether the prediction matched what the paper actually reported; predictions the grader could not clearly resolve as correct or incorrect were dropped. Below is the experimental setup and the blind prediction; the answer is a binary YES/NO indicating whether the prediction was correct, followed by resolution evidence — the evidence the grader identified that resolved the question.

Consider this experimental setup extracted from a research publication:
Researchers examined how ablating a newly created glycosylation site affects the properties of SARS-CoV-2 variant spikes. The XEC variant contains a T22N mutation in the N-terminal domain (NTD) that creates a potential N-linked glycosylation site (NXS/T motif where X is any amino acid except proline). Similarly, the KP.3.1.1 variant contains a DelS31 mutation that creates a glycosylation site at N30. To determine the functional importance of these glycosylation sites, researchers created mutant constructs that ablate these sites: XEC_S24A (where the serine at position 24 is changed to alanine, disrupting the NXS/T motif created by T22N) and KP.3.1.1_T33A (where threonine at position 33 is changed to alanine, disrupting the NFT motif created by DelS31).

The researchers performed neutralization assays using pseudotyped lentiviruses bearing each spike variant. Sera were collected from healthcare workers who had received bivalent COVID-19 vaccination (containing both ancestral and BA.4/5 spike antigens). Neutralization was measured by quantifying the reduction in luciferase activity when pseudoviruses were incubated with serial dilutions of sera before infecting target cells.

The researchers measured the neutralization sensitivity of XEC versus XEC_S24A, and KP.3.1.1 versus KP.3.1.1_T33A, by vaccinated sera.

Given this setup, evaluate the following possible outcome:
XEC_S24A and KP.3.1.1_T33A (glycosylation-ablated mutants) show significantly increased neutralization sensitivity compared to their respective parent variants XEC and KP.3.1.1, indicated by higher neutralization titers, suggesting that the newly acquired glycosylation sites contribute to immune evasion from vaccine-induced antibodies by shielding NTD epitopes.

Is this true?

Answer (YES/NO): NO